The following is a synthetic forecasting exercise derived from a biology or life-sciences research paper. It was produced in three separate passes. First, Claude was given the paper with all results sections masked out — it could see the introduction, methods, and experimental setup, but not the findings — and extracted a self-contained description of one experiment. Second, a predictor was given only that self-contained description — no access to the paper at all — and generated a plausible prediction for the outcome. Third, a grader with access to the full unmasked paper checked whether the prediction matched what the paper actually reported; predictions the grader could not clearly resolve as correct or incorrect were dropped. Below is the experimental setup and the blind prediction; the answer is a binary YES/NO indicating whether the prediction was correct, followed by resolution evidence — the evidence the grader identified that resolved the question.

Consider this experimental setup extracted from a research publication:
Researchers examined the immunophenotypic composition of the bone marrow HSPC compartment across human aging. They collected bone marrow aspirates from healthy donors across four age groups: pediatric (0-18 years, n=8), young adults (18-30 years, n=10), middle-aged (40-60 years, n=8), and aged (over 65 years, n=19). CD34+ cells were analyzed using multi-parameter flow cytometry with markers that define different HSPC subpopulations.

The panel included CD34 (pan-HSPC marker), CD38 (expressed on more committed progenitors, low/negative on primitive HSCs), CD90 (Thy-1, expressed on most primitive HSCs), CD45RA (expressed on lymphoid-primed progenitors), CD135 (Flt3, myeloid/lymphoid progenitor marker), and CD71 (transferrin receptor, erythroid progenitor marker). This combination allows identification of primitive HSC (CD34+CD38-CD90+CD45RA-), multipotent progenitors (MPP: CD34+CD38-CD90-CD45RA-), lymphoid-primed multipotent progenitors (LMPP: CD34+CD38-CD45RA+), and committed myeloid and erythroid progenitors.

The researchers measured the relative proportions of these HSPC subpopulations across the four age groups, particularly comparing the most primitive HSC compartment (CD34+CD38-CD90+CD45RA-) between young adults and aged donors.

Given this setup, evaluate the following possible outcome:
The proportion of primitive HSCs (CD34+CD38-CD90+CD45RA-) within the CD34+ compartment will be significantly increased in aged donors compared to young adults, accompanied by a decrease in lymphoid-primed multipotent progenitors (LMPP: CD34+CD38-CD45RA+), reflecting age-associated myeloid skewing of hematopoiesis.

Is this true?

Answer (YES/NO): YES